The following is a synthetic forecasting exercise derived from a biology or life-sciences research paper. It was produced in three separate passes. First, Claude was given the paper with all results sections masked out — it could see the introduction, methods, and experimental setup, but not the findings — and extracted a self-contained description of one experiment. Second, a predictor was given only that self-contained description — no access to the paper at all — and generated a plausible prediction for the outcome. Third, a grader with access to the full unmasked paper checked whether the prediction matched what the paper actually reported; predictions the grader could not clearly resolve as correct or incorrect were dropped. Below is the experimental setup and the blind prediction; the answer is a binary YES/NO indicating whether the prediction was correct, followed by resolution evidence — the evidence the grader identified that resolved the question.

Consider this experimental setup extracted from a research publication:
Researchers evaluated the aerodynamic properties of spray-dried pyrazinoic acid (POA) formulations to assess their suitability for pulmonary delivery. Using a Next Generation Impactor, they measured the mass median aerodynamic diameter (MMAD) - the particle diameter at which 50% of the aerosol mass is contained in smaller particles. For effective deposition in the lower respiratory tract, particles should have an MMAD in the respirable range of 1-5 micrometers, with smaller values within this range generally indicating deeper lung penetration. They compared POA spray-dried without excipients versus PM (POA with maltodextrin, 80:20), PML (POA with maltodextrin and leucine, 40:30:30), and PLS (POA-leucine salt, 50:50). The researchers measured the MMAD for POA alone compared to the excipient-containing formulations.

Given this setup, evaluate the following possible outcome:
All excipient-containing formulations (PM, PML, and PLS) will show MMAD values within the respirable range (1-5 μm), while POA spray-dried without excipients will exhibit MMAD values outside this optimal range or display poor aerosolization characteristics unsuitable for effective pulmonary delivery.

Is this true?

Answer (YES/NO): YES